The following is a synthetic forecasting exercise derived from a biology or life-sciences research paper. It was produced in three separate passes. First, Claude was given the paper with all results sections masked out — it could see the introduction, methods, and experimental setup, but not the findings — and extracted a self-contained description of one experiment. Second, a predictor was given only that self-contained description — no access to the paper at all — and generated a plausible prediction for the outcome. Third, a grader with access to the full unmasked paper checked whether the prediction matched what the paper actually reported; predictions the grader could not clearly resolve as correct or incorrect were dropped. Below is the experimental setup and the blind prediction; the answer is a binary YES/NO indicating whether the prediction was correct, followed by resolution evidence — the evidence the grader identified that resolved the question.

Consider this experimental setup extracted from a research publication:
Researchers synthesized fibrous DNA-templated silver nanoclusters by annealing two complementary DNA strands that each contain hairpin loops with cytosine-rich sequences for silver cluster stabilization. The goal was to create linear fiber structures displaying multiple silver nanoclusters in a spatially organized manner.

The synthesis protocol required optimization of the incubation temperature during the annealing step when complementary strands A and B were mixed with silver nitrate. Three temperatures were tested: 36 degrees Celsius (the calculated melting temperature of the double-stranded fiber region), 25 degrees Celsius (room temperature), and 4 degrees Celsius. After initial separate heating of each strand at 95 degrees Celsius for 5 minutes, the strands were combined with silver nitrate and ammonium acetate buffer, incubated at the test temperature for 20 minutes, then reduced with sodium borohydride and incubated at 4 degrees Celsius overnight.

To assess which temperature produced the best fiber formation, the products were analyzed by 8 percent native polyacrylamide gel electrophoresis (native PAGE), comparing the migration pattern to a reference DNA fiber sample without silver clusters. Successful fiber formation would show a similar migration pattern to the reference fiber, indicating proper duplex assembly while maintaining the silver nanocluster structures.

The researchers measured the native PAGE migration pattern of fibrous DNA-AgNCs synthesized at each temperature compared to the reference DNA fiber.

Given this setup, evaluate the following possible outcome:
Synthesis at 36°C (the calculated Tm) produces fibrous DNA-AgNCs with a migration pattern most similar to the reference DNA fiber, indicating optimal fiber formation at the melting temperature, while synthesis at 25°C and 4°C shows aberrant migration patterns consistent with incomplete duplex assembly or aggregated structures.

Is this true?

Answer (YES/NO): NO